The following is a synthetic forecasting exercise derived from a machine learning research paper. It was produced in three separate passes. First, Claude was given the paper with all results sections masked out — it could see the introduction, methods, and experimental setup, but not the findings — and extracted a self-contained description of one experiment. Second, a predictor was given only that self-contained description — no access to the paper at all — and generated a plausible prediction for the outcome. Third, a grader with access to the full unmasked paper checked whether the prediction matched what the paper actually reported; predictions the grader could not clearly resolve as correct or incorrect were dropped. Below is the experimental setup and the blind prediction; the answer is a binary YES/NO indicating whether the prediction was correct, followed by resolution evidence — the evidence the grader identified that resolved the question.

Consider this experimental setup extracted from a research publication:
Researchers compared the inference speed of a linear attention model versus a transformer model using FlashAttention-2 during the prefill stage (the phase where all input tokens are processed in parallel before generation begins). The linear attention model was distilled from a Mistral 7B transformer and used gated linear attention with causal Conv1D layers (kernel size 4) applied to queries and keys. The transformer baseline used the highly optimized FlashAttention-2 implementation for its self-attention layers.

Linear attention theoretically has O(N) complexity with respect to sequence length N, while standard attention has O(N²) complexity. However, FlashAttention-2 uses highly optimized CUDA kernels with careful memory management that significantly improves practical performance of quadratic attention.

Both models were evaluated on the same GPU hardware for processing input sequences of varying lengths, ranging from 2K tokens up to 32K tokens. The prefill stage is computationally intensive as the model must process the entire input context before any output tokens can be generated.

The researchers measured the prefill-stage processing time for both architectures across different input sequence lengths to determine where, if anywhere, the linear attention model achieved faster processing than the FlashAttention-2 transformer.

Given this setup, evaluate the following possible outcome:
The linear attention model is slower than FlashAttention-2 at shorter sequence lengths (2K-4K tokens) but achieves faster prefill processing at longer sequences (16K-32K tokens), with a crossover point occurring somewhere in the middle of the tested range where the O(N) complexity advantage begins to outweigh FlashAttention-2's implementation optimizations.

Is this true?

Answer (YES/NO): YES